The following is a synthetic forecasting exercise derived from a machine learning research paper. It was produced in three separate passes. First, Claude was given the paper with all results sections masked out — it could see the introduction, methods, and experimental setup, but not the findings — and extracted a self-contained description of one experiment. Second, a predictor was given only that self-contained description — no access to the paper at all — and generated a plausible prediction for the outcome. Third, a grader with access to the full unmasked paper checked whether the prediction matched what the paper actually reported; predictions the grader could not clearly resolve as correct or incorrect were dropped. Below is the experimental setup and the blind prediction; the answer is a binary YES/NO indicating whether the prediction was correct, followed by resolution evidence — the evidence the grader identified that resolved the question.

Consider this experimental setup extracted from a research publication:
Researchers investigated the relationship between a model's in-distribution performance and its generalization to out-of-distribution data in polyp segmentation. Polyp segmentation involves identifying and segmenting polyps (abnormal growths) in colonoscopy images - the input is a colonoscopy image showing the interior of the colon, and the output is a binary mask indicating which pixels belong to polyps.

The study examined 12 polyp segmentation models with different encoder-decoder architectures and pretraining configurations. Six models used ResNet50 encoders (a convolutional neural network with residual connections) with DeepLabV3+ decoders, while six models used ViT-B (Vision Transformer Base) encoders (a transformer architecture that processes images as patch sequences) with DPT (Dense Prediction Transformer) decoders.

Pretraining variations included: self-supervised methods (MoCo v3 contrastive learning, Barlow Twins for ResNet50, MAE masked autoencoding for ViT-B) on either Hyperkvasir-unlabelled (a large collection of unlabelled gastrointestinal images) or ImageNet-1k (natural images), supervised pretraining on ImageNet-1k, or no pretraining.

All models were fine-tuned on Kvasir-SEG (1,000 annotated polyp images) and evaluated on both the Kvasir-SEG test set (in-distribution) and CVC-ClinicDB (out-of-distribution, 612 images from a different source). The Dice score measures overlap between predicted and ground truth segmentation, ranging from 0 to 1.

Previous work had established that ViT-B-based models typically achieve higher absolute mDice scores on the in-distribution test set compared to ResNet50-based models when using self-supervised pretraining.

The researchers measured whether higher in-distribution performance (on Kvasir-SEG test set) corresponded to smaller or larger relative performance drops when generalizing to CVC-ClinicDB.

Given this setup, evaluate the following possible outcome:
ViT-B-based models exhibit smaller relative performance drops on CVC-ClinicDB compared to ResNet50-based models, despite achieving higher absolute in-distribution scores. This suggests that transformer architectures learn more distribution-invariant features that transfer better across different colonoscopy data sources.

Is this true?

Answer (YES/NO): NO